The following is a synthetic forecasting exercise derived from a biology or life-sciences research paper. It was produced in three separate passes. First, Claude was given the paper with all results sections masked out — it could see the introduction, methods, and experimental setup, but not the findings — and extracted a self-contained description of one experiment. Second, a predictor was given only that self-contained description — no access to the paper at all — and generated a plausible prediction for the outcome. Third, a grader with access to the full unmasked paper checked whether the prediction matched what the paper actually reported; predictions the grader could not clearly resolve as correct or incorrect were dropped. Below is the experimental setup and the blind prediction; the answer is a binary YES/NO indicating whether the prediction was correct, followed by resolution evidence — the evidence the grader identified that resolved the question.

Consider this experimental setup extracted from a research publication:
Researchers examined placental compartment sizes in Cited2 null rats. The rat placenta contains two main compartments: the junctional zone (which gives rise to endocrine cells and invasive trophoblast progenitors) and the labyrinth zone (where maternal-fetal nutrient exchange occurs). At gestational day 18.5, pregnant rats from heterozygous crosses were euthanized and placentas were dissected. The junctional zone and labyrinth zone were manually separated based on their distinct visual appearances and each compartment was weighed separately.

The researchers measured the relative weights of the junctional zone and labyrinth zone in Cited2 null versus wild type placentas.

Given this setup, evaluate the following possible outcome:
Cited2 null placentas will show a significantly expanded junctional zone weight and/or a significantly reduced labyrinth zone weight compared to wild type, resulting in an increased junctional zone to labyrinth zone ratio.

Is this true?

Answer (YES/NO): NO